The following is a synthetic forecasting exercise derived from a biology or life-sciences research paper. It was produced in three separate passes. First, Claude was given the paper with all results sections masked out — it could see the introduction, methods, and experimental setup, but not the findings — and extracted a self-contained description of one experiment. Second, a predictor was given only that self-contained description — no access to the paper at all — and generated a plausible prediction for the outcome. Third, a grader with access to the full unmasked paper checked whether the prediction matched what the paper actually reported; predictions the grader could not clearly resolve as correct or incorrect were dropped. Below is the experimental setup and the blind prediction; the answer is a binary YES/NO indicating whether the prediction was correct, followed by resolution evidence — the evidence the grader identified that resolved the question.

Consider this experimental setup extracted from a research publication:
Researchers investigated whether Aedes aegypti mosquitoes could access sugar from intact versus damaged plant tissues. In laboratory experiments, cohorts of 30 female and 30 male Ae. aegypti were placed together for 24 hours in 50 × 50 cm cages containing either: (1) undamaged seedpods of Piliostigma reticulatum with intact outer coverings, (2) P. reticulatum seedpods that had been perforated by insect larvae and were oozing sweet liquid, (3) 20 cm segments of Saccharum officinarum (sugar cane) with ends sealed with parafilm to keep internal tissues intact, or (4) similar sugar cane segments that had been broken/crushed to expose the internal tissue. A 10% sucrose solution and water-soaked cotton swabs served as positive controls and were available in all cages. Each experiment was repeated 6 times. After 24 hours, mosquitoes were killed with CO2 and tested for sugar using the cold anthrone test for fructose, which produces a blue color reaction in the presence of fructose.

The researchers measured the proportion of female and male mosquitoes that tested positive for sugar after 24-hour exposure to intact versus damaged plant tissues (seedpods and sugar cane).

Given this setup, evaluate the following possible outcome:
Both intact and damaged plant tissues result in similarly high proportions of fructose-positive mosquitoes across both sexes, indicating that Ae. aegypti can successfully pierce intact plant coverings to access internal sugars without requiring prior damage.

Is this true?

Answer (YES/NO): NO